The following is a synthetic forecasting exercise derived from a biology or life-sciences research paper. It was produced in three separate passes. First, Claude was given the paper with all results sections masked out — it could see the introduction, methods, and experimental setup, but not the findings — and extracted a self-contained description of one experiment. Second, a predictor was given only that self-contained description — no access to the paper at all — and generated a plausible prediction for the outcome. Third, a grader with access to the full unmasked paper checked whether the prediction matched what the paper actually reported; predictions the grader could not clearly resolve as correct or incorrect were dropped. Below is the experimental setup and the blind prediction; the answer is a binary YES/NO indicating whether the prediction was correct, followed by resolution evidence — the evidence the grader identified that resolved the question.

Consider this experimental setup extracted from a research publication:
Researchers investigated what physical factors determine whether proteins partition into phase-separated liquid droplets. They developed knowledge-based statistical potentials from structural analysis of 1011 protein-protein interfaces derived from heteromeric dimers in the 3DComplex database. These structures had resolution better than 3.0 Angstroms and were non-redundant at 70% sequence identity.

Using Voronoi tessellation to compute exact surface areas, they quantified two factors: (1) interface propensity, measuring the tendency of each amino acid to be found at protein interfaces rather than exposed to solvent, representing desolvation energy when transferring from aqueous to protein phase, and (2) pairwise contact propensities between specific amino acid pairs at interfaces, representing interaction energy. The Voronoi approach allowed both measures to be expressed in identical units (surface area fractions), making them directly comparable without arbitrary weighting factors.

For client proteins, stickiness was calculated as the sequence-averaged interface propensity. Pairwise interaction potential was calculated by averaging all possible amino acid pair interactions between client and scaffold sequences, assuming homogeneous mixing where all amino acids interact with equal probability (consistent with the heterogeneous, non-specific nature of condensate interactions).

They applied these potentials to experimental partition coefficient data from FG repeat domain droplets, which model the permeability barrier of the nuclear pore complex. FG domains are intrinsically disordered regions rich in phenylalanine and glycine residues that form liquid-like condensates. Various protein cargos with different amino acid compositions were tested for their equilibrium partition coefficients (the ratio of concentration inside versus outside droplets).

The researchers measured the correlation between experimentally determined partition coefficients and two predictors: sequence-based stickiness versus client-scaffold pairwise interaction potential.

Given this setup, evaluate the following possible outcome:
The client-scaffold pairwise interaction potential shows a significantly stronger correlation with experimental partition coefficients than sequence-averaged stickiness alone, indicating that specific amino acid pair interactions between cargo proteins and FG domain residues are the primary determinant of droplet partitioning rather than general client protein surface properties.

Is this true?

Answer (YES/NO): NO